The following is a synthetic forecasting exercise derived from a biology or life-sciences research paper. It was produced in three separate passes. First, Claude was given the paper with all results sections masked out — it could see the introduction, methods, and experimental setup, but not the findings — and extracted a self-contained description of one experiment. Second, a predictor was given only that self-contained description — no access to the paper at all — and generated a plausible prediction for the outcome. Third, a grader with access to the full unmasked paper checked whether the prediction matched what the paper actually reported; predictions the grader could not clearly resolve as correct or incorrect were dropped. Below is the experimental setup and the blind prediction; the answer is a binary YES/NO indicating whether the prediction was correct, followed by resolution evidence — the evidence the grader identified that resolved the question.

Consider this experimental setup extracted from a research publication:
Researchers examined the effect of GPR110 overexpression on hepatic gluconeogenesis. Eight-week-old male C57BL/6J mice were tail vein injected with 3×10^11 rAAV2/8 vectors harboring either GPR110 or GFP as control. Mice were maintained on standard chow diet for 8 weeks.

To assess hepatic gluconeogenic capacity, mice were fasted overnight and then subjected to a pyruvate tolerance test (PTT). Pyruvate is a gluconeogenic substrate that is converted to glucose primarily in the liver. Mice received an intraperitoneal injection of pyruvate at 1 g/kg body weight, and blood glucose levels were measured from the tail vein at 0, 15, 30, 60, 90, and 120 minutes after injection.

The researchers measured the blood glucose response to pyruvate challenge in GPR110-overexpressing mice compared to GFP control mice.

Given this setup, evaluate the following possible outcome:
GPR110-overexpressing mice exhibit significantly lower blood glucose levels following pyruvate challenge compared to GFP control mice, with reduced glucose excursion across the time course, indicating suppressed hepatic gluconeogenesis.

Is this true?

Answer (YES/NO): NO